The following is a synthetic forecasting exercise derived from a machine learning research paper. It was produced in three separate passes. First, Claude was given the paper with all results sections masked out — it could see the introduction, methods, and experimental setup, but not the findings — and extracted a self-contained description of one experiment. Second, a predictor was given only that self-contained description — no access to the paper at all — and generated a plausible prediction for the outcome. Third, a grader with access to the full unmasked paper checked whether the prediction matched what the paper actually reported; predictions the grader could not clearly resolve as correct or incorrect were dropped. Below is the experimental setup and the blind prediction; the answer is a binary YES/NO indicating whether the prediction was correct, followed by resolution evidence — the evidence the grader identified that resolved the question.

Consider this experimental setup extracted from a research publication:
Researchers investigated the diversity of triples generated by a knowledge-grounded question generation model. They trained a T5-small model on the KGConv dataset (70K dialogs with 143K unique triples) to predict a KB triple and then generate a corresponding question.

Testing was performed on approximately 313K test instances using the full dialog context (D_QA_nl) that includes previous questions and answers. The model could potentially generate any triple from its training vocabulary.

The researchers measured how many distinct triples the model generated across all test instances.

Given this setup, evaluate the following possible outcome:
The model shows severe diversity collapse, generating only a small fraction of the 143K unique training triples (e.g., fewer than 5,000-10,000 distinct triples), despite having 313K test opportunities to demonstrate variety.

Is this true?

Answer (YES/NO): NO